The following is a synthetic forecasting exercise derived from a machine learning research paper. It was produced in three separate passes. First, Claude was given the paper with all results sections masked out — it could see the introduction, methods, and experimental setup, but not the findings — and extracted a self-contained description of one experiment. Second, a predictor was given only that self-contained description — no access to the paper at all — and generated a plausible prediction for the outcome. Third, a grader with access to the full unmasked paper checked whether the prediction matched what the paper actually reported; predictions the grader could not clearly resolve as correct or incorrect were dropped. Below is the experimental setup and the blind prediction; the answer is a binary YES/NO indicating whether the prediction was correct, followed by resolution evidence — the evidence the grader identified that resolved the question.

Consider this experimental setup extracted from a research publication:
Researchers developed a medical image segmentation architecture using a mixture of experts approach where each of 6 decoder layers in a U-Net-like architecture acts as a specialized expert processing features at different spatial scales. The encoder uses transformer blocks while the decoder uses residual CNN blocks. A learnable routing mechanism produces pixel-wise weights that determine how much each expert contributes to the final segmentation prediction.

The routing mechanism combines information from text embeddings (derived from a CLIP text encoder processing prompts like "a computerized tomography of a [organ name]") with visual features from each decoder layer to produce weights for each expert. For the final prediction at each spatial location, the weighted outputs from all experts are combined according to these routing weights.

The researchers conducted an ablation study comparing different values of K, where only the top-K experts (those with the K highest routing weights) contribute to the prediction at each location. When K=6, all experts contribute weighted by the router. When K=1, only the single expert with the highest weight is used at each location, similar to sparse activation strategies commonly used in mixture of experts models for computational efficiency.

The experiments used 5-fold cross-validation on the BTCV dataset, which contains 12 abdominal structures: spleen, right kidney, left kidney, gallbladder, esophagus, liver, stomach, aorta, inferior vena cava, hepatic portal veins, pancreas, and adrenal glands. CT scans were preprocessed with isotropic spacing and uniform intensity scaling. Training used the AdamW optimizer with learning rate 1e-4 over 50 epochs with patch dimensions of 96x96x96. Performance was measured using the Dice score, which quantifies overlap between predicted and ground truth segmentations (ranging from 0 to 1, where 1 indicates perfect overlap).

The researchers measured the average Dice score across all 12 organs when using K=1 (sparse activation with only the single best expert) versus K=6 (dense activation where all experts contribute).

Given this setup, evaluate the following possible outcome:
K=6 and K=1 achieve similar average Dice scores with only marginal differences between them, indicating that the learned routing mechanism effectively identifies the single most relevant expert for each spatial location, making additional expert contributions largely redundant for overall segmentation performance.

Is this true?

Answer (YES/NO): NO